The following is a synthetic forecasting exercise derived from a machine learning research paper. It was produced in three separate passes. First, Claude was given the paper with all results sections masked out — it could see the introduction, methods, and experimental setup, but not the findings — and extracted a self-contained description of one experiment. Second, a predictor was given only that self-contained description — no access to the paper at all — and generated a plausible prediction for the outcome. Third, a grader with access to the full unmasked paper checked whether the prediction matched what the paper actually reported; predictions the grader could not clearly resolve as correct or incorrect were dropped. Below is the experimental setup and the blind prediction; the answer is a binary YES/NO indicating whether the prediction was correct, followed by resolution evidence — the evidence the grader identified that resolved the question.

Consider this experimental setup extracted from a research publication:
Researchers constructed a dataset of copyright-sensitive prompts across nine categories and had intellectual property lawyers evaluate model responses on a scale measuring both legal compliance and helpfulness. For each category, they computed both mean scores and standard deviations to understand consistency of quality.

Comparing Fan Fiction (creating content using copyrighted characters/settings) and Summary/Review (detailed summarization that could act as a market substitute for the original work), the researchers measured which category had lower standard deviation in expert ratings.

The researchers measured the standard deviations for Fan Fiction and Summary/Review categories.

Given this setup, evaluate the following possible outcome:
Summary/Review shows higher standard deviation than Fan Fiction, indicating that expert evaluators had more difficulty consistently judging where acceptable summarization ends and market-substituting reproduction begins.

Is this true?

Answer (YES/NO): NO